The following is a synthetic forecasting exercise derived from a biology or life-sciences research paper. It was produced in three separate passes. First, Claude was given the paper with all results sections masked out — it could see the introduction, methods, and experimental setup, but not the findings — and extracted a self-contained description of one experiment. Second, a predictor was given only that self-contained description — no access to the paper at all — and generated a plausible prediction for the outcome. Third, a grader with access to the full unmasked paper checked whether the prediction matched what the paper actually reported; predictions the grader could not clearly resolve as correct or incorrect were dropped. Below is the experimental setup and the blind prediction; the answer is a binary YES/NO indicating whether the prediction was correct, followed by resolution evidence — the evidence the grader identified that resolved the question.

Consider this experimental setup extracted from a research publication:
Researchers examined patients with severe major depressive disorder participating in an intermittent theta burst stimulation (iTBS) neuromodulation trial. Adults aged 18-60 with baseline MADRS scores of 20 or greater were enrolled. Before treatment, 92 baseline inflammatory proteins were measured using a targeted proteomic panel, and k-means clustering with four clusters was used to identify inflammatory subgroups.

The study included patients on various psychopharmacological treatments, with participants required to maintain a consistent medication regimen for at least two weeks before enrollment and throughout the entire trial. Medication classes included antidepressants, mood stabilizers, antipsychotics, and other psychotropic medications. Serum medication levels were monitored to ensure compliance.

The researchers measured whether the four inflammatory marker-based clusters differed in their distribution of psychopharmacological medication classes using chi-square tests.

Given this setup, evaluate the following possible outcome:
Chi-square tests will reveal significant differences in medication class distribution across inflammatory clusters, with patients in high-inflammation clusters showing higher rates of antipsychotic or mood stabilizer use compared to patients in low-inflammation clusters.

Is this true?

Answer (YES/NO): NO